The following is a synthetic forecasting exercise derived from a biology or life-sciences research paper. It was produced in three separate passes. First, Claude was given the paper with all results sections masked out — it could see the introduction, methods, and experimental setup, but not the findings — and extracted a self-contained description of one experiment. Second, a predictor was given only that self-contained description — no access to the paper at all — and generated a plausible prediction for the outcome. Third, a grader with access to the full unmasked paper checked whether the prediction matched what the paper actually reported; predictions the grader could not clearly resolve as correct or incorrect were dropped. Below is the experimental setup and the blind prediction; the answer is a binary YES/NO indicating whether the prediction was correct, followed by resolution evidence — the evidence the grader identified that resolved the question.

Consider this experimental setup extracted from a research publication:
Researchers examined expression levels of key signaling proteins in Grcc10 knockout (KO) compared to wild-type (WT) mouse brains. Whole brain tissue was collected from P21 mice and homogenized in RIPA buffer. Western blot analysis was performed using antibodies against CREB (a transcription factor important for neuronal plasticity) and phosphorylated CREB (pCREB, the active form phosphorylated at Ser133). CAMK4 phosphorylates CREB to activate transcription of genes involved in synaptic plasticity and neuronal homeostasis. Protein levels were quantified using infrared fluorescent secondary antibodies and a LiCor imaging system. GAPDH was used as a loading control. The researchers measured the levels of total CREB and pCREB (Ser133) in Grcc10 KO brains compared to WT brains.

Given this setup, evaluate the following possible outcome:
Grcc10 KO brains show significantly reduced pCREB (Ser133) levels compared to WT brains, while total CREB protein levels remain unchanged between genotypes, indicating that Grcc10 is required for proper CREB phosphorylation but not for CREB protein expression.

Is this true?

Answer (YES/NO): YES